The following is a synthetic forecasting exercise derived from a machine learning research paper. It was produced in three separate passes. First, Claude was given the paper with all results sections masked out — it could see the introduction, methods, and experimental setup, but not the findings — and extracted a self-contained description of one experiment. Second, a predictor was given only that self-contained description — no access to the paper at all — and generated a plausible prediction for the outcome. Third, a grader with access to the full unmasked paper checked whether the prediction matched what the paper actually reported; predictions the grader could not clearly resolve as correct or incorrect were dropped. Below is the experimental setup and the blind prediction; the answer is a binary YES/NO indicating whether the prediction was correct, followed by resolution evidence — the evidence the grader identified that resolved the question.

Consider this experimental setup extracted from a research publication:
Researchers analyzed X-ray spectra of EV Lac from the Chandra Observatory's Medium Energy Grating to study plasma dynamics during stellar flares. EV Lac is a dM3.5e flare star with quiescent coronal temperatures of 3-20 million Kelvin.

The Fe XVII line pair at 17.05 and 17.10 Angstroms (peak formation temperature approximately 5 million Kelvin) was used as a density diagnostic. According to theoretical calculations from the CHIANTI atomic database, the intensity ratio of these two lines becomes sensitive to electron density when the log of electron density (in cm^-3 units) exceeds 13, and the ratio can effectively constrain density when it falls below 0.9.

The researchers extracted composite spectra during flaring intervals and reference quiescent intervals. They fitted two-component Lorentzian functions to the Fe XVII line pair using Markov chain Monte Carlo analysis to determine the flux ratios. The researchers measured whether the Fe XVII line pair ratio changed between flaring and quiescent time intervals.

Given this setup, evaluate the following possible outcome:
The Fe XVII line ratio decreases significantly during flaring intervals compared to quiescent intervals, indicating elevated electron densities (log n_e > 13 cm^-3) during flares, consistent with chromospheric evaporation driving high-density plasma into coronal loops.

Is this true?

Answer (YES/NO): NO